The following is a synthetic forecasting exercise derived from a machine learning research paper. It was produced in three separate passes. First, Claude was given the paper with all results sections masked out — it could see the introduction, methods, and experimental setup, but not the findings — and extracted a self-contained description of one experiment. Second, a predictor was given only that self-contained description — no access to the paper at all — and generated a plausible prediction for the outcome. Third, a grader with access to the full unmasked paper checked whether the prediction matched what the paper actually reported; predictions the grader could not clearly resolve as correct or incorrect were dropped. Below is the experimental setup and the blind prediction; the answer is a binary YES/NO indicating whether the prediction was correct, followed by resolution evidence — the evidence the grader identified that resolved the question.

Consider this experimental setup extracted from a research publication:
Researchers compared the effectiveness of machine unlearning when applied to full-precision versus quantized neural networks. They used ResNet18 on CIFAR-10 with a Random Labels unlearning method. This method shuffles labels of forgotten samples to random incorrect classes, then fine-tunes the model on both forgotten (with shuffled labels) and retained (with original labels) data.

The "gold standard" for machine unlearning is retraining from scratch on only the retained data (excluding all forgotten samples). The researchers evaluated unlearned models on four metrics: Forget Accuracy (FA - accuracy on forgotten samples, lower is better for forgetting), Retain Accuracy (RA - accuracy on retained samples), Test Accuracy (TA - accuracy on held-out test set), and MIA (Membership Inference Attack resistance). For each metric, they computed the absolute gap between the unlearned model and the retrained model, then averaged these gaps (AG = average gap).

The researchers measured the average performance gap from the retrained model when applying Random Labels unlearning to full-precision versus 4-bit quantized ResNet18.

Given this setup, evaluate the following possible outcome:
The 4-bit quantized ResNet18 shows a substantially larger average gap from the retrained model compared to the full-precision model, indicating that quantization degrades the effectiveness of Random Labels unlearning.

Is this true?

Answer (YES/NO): YES